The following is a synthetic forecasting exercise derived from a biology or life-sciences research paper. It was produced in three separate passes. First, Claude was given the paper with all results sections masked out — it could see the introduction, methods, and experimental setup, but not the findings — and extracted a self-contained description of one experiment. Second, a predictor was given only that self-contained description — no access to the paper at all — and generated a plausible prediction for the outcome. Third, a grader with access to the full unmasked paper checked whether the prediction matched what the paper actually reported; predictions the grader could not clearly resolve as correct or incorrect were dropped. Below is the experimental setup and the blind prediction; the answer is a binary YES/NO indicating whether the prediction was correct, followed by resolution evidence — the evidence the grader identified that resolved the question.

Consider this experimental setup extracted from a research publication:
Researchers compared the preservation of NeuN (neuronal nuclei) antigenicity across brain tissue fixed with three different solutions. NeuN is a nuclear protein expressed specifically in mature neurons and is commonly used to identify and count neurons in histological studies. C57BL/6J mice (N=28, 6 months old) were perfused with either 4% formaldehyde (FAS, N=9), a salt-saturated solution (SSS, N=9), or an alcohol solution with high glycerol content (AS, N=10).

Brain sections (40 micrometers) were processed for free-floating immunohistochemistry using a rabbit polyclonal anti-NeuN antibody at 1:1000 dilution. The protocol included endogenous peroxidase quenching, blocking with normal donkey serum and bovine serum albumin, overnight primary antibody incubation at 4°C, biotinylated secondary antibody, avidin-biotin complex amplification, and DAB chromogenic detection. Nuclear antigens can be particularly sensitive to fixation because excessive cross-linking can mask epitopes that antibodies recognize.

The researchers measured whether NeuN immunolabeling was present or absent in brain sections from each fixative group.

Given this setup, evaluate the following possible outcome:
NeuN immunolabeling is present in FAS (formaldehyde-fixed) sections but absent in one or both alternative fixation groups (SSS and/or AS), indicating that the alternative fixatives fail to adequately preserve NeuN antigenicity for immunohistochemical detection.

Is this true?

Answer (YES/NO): NO